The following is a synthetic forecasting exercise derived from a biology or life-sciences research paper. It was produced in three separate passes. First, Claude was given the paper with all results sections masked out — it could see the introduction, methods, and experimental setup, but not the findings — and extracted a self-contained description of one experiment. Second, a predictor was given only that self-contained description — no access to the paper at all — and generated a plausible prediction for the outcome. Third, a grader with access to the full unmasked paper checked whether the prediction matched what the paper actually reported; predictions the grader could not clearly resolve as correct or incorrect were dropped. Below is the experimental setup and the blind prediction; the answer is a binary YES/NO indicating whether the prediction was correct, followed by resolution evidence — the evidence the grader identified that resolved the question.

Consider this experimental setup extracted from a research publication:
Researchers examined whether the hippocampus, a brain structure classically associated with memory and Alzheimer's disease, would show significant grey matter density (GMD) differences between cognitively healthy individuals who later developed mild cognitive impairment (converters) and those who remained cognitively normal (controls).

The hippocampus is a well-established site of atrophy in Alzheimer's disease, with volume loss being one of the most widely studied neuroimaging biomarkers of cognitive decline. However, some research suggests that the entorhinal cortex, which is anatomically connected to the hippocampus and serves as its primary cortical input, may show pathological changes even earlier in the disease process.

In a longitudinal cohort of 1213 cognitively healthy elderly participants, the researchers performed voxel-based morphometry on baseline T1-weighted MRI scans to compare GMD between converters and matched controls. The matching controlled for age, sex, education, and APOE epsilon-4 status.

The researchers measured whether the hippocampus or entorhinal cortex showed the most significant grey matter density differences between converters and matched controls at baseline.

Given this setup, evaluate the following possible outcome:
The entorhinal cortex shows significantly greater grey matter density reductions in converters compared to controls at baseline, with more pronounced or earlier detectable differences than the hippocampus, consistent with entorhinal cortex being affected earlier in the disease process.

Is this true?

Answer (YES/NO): YES